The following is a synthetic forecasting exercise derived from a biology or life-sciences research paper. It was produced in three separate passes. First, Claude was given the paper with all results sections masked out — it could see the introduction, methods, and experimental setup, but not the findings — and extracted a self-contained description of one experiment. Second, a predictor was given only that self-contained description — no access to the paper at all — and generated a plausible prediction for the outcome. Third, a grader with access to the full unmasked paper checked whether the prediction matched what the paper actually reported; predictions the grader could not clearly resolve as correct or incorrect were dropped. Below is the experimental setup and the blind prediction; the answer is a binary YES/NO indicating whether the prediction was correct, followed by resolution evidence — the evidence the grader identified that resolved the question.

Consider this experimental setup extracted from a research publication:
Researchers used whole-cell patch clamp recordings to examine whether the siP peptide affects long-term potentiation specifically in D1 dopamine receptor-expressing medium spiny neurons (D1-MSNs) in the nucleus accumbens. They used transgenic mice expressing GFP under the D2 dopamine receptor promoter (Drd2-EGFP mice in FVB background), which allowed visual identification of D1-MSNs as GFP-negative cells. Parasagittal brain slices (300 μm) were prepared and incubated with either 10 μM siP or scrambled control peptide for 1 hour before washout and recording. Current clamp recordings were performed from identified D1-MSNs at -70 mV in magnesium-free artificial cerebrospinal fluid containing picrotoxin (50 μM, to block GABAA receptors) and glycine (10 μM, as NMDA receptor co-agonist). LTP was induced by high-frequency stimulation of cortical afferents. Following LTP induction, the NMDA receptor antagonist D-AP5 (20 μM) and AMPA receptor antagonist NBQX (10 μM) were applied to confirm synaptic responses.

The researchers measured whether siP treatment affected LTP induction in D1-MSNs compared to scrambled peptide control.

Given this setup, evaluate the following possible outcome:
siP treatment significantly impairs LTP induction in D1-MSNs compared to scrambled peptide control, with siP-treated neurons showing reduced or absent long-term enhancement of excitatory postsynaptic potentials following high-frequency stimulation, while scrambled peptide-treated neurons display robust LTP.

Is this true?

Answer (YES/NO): NO